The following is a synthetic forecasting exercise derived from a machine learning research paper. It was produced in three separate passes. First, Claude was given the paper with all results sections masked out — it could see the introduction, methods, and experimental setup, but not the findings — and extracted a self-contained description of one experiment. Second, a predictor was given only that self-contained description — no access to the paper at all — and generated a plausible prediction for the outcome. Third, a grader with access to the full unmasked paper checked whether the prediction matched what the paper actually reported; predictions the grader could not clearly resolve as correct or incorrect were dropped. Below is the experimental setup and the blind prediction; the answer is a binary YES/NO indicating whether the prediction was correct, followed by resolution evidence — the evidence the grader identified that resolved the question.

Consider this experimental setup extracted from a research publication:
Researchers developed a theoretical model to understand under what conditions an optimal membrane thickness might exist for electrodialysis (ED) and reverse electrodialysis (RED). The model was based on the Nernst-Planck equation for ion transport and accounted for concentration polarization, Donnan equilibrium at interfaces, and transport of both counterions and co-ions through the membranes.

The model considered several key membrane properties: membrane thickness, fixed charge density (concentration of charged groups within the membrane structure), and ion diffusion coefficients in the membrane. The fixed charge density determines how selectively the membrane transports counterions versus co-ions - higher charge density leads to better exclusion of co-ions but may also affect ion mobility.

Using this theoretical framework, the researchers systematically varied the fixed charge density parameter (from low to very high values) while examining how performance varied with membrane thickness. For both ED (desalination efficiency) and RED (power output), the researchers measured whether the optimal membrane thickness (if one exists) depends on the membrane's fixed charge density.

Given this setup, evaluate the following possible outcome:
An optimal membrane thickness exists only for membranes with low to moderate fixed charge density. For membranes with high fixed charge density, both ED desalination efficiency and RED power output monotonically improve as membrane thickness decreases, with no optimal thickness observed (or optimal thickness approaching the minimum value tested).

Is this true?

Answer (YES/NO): NO